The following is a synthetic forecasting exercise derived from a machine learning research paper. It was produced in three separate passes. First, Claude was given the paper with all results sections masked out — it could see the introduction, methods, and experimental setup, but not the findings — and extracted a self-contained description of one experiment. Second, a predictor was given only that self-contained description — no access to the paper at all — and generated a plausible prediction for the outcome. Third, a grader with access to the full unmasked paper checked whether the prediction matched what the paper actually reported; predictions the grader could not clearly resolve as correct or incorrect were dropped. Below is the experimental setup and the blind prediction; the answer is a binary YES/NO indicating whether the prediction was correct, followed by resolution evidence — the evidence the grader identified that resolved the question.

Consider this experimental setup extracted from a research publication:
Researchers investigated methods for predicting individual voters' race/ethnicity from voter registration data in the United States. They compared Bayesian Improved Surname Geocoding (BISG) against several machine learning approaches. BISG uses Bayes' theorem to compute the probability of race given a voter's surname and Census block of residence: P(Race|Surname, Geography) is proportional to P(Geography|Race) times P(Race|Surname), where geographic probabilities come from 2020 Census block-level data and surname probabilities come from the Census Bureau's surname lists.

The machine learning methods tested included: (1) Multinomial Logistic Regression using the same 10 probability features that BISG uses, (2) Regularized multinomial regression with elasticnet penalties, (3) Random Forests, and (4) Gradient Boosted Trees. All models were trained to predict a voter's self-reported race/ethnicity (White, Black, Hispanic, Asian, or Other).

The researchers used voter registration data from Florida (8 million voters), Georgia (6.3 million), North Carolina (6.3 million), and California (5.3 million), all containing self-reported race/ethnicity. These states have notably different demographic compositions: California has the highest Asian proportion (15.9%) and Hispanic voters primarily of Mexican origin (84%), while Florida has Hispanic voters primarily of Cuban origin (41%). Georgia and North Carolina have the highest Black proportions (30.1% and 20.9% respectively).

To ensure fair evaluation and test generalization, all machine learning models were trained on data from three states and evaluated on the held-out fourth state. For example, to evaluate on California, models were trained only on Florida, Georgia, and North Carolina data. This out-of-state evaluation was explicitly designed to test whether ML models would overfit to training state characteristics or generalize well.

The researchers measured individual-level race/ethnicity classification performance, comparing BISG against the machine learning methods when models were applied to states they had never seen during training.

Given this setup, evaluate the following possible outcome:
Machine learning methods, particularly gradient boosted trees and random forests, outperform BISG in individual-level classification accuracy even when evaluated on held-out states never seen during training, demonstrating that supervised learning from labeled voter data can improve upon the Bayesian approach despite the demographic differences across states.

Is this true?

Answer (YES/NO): NO